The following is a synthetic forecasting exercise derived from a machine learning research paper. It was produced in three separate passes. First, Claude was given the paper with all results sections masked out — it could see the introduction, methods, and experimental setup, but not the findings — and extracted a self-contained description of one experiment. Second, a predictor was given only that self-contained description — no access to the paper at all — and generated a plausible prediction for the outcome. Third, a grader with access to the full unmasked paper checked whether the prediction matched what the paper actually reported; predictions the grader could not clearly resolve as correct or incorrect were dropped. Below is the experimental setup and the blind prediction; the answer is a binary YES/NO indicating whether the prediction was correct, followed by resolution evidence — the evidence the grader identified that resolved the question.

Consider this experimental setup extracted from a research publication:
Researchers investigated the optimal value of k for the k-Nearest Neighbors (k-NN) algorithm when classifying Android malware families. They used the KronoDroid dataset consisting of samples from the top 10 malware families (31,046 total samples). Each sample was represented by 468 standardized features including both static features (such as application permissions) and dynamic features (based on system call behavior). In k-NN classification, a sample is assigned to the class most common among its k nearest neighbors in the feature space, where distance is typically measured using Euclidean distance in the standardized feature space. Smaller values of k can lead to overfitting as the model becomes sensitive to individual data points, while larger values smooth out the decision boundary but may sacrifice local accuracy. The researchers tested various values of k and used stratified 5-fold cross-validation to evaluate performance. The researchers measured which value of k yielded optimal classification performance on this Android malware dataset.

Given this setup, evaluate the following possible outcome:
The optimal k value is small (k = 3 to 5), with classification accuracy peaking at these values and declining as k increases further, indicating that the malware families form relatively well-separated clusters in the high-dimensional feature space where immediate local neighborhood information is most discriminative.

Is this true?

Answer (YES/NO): YES